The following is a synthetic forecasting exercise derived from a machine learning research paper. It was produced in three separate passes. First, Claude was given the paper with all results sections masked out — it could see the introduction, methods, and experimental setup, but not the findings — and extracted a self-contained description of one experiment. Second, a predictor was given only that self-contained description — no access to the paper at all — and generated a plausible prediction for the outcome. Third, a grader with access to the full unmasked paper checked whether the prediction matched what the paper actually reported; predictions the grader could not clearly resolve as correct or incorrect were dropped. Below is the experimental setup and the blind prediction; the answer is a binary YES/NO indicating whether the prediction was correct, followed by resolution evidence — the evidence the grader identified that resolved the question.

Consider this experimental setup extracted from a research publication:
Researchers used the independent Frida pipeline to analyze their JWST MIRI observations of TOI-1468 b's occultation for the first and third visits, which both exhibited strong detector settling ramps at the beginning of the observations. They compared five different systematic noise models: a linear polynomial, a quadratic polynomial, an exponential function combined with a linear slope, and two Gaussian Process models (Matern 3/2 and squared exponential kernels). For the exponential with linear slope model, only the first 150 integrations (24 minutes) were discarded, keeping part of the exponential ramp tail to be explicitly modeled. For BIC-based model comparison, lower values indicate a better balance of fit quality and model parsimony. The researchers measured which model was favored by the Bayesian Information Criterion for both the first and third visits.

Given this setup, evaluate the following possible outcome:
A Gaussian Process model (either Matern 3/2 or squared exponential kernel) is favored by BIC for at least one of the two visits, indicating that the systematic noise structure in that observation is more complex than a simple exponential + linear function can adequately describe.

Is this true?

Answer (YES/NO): NO